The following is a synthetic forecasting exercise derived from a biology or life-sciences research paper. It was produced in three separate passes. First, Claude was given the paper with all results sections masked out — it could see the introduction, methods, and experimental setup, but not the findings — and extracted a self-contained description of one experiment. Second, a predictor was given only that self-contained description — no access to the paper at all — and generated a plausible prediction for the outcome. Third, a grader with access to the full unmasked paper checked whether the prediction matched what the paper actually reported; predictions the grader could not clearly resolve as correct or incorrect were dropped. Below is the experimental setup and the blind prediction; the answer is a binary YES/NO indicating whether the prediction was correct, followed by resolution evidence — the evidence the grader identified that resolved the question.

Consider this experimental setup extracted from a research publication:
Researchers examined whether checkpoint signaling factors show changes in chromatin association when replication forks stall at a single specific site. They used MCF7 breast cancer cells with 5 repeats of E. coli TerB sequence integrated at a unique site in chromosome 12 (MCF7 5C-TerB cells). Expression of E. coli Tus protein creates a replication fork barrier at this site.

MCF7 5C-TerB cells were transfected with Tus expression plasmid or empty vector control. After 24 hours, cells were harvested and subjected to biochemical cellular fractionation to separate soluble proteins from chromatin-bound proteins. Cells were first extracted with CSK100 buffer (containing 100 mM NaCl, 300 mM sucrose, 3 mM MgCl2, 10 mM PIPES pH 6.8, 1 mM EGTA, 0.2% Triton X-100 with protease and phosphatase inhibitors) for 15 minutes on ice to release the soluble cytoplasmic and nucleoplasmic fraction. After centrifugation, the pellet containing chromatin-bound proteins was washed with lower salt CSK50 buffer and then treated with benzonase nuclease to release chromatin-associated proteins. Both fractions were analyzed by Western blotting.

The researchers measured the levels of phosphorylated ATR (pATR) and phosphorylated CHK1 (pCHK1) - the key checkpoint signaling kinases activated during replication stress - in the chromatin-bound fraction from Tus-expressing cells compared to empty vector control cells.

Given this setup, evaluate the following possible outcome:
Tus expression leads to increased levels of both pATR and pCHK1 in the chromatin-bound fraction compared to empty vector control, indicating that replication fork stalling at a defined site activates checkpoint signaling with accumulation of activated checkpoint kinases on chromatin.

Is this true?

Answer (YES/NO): NO